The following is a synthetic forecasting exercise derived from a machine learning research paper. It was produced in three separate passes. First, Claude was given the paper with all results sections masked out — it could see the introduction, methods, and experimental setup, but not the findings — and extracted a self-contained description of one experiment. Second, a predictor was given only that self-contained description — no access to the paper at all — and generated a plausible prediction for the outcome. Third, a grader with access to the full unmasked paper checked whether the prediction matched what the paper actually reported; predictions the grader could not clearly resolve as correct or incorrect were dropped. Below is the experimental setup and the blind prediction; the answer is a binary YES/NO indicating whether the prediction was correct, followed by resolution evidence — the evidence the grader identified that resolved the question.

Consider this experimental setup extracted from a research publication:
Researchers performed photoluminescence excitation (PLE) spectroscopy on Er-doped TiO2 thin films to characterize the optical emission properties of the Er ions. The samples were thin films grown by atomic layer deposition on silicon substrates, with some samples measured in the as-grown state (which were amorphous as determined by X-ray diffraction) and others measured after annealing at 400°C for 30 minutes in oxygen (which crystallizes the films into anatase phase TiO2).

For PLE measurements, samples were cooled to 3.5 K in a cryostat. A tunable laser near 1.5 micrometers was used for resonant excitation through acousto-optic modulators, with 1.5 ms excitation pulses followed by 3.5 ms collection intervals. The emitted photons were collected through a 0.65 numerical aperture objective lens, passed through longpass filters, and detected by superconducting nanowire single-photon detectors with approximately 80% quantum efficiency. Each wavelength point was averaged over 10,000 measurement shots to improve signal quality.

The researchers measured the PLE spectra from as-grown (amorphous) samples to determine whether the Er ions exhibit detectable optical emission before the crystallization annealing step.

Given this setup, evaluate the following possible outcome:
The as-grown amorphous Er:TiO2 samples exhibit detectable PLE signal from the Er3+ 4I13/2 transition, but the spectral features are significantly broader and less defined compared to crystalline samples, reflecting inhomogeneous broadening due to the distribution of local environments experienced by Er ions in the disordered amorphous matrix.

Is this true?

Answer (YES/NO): NO